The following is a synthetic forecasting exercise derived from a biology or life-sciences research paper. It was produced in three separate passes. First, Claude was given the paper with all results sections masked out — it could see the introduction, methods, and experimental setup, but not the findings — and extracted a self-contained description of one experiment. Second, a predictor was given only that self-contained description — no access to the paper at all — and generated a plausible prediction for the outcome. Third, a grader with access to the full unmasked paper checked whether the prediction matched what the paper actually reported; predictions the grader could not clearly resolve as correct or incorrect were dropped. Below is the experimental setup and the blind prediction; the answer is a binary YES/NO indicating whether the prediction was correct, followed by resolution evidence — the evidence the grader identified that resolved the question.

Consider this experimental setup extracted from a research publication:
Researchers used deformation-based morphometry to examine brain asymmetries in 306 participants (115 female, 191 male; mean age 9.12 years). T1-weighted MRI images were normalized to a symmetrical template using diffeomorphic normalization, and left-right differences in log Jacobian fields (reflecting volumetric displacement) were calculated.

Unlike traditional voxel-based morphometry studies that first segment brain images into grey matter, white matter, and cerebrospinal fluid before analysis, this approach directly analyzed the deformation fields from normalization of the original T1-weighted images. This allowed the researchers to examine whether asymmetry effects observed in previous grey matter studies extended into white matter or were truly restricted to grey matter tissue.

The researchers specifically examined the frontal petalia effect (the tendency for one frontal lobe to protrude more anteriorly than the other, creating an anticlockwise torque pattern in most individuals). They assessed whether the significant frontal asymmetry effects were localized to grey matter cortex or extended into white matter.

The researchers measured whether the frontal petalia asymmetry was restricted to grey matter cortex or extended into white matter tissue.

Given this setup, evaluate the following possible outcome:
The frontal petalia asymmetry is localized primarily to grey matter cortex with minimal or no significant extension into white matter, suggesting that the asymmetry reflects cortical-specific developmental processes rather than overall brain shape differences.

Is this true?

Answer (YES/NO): NO